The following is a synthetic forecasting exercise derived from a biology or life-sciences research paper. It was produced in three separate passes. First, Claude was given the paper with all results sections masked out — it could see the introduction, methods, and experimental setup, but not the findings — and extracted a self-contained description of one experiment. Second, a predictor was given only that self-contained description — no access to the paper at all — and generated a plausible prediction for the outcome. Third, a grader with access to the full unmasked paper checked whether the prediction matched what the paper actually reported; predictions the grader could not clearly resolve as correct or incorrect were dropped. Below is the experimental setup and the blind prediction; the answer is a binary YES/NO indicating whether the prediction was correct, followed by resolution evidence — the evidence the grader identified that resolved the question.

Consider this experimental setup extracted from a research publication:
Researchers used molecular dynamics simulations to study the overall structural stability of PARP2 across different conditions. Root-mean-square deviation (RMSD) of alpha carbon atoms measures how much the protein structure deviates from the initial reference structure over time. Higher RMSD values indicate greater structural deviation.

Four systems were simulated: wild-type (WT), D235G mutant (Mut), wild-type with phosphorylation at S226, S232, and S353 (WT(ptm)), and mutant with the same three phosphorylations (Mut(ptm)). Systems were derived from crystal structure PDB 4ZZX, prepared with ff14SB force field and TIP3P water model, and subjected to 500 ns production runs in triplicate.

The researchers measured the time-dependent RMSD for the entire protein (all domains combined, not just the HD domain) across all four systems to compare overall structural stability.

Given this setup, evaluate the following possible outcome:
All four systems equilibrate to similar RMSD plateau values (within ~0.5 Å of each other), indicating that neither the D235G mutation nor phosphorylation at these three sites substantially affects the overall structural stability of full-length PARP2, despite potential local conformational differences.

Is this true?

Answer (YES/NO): YES